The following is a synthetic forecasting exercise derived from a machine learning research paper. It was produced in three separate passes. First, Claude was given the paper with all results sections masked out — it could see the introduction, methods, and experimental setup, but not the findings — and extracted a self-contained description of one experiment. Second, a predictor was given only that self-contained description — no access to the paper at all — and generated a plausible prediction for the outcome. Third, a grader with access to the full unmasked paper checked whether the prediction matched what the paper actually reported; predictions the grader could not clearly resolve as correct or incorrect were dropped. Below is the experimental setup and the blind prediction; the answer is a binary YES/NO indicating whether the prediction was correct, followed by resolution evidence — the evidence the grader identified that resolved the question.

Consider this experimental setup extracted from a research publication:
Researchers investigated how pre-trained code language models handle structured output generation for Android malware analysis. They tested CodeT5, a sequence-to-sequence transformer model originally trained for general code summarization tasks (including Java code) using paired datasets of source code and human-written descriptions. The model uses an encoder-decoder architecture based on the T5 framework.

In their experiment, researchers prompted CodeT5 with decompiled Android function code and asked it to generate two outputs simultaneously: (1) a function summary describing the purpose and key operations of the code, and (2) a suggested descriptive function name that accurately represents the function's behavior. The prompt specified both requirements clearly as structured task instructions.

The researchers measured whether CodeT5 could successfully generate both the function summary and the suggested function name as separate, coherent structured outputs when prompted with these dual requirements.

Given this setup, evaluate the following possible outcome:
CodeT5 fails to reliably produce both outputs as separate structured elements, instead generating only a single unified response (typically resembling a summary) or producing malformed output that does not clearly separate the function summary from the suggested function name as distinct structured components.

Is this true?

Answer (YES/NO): YES